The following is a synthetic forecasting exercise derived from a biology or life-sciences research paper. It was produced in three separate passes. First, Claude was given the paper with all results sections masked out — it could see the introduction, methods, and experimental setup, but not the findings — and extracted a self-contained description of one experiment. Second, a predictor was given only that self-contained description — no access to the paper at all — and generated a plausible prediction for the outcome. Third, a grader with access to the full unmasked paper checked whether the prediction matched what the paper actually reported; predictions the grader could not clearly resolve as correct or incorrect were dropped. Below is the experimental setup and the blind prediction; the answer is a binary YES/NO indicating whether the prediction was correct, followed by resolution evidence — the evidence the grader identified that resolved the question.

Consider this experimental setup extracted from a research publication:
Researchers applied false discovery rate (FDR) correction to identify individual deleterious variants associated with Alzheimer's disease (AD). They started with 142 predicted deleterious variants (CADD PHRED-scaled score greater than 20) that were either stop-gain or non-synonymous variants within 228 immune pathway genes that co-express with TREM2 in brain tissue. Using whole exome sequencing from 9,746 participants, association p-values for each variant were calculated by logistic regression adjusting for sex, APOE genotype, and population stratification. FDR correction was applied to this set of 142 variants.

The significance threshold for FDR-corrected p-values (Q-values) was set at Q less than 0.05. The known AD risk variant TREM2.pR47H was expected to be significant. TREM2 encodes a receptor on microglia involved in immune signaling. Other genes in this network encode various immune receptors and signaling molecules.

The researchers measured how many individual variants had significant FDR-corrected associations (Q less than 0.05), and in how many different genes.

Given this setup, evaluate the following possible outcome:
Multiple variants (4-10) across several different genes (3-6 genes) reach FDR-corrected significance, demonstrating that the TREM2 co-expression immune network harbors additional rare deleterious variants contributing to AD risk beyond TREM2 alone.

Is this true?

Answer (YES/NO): YES